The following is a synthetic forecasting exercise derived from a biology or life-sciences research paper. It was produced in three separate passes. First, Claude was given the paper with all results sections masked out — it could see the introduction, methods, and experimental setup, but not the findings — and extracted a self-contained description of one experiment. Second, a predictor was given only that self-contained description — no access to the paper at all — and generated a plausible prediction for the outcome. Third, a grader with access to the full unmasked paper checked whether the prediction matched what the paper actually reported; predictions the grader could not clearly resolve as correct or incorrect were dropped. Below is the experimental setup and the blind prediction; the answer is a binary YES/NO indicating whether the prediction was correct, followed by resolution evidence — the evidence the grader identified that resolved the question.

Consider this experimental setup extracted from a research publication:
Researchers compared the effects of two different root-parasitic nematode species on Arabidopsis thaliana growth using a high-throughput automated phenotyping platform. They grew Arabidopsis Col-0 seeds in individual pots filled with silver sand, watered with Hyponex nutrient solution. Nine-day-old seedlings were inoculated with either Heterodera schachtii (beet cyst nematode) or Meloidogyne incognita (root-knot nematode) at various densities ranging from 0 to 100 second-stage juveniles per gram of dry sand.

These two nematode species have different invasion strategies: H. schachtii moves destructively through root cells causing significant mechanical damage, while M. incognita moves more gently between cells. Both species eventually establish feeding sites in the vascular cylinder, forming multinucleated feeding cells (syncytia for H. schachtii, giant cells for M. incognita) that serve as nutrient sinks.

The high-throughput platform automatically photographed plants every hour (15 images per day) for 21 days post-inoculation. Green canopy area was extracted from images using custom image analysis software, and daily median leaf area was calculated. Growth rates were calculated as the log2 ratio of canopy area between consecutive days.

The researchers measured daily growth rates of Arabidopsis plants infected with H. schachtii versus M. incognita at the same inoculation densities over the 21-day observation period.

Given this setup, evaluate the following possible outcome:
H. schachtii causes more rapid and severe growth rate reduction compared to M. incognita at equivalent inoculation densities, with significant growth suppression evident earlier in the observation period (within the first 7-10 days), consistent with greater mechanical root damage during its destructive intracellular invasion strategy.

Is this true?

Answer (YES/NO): YES